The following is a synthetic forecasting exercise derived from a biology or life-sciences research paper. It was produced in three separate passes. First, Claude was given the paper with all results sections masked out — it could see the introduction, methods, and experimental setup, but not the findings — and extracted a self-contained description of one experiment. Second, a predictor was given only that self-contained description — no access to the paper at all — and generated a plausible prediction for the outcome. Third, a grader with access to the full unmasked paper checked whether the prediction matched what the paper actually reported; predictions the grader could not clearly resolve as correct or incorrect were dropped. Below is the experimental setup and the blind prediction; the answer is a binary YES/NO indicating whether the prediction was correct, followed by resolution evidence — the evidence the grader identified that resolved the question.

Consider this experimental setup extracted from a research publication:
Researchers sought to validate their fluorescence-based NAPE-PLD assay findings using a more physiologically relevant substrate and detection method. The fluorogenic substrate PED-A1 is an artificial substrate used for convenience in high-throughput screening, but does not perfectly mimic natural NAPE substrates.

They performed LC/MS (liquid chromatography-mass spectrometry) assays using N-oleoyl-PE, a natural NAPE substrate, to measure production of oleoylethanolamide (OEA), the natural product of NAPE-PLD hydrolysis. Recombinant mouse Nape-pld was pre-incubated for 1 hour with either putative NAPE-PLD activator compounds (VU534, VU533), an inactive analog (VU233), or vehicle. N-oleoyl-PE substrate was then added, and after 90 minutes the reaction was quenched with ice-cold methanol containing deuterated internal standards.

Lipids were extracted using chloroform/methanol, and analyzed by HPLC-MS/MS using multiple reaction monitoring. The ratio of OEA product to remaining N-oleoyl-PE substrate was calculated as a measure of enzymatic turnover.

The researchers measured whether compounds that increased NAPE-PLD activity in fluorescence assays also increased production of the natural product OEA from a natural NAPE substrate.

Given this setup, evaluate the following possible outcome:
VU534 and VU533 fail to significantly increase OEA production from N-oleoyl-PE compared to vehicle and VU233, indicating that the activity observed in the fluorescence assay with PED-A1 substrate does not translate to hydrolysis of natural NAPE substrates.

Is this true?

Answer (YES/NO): NO